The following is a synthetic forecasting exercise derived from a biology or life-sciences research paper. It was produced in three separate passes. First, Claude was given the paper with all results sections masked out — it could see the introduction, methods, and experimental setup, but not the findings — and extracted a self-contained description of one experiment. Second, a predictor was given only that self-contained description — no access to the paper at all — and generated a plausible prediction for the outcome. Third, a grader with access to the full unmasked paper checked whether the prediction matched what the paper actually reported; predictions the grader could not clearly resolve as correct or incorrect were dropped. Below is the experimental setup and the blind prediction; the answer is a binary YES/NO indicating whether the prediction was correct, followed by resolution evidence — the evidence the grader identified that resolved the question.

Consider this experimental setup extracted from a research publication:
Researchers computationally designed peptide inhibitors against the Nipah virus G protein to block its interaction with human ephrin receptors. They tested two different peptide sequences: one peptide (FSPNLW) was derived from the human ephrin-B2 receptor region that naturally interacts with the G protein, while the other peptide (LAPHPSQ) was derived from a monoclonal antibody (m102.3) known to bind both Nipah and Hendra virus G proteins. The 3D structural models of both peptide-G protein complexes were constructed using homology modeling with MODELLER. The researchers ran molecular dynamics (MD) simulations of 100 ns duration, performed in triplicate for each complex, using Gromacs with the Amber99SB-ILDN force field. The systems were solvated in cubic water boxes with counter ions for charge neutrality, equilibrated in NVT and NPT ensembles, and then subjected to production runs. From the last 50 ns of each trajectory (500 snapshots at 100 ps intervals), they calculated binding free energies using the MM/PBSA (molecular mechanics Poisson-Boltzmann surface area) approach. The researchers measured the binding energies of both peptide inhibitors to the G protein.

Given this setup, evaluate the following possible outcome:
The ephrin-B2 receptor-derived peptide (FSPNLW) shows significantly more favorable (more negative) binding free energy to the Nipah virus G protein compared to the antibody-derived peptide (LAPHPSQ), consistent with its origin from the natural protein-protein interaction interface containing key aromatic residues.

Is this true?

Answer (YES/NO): YES